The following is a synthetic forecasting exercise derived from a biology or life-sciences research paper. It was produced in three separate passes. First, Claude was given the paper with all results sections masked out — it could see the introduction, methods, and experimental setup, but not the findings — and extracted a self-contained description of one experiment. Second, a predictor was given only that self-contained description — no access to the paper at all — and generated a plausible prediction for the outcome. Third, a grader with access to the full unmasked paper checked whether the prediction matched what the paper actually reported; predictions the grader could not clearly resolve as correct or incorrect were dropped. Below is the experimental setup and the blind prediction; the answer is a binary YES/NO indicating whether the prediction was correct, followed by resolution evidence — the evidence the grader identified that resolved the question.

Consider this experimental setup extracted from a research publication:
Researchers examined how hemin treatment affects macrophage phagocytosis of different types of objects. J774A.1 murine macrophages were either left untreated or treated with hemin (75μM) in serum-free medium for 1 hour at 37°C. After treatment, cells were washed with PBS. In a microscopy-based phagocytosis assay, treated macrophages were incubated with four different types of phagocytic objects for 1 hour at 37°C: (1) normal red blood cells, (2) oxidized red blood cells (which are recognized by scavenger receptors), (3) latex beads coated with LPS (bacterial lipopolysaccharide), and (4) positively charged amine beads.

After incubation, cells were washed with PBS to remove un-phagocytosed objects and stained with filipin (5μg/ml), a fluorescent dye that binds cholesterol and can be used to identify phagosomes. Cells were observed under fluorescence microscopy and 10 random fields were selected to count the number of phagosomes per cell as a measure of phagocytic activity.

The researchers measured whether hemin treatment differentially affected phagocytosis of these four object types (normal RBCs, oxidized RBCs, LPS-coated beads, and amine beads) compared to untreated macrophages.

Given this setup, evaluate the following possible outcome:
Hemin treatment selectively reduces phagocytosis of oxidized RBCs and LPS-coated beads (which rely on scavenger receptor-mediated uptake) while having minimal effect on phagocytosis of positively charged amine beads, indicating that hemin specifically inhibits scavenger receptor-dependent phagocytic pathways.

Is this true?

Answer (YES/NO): NO